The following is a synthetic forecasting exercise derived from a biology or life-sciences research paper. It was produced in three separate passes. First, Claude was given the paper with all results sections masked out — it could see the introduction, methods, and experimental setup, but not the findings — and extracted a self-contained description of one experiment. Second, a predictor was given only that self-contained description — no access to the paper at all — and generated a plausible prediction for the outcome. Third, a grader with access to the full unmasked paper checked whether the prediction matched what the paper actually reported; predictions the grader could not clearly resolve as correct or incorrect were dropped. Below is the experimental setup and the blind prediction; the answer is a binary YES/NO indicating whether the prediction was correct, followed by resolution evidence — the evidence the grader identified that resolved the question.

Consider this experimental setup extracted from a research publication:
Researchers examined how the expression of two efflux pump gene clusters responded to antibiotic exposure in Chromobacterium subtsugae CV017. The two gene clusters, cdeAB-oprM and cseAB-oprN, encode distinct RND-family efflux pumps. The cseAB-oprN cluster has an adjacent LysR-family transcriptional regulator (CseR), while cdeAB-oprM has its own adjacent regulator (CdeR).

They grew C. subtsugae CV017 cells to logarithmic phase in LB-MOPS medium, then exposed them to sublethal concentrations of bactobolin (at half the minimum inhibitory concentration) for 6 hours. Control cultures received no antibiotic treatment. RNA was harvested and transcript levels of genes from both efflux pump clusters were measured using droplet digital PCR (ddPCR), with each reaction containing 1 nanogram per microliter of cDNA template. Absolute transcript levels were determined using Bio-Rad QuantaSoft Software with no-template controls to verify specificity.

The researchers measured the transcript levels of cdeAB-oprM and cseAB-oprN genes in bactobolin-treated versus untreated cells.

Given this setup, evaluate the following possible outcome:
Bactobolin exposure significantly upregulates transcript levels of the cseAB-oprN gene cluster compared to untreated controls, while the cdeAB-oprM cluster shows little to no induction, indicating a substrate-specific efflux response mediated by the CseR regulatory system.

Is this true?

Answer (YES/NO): NO